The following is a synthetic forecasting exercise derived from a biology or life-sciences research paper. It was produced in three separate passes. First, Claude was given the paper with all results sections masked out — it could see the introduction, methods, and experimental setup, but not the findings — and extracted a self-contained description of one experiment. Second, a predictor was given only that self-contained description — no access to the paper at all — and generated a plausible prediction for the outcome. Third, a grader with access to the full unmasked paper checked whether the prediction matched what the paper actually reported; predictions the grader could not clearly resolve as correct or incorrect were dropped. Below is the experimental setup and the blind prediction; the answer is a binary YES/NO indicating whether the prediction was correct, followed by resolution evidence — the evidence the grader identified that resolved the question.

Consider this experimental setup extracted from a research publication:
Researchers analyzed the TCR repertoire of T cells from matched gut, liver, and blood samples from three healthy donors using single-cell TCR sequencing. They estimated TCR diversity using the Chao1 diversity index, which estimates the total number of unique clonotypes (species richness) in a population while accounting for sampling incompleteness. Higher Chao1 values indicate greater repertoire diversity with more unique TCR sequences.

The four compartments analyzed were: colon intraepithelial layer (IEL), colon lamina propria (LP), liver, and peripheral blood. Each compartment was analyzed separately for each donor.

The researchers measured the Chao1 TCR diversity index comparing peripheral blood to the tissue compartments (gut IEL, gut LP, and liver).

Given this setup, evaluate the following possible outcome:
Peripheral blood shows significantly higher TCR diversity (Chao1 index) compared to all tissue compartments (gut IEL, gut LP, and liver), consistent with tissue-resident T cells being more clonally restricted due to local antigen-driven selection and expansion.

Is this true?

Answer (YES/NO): YES